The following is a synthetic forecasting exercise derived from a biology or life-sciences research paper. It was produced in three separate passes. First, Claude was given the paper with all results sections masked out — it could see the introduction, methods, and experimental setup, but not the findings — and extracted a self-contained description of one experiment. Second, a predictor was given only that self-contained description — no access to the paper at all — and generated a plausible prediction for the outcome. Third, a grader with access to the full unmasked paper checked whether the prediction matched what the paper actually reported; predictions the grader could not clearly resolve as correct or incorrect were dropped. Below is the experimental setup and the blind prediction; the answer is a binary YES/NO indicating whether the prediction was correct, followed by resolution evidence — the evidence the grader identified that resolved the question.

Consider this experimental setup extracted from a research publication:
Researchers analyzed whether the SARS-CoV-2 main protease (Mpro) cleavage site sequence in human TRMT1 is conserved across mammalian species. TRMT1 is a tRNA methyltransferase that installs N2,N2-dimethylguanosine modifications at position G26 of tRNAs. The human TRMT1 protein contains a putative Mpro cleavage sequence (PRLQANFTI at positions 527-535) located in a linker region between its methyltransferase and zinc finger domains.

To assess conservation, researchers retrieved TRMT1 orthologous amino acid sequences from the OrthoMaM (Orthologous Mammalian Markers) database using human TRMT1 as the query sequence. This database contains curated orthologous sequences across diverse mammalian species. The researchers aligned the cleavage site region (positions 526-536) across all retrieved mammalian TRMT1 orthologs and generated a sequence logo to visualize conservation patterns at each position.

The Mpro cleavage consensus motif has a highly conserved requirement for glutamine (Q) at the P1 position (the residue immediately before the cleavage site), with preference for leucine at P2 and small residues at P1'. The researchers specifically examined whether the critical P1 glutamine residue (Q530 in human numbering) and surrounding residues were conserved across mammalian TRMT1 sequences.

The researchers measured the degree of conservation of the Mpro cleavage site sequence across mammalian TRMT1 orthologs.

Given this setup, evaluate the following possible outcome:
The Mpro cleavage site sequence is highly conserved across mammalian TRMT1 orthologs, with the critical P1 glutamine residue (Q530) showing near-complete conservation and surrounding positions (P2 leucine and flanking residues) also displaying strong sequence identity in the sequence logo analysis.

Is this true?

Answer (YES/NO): NO